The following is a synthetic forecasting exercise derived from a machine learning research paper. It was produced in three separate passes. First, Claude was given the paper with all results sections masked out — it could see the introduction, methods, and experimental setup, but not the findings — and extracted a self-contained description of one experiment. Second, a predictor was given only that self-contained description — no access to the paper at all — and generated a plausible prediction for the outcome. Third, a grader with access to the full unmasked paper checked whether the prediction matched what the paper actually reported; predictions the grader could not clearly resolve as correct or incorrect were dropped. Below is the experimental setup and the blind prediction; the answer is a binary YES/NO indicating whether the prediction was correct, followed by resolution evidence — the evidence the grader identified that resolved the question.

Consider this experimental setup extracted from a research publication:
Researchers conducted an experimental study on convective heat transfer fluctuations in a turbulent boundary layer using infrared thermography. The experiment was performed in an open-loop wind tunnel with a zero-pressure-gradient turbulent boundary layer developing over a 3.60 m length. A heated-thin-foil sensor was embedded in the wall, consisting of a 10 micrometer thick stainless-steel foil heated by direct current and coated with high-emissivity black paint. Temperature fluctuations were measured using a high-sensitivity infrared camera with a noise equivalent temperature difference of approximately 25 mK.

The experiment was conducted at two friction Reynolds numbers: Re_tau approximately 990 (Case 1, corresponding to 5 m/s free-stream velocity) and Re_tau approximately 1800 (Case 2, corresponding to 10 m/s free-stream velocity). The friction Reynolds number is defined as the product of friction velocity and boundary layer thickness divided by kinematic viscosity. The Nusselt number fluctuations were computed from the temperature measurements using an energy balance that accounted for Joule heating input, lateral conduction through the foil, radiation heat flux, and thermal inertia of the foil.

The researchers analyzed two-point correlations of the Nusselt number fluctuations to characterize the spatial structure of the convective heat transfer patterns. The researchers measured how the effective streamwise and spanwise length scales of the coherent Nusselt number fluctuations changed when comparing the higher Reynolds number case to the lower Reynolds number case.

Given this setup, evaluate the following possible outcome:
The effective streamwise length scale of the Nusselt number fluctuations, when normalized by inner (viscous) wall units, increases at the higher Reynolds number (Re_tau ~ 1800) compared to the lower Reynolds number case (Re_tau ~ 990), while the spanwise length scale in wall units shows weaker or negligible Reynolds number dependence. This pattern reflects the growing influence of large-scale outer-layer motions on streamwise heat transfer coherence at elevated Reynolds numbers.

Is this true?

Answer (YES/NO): NO